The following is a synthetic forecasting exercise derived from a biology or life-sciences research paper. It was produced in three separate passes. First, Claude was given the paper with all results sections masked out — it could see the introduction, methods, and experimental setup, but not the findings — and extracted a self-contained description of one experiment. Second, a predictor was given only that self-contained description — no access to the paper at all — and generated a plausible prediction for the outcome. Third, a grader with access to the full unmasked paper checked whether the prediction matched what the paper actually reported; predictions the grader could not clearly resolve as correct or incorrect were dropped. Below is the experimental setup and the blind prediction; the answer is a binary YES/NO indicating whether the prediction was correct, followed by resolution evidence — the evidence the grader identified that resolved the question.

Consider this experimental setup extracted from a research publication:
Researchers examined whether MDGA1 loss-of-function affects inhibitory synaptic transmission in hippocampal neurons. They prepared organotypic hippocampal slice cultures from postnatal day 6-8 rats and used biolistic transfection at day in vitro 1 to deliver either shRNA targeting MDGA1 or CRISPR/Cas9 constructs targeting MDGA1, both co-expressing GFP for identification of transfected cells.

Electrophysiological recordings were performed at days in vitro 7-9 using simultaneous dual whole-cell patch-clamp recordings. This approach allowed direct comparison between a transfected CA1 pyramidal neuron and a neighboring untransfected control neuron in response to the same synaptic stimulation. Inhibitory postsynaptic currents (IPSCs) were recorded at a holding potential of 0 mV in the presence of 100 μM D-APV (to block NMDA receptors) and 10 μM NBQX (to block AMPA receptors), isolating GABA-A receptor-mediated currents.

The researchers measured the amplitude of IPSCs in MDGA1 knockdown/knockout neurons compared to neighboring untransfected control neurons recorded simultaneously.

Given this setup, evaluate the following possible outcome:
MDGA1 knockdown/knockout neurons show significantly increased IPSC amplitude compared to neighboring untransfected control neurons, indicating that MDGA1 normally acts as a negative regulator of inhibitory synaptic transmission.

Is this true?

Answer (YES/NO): NO